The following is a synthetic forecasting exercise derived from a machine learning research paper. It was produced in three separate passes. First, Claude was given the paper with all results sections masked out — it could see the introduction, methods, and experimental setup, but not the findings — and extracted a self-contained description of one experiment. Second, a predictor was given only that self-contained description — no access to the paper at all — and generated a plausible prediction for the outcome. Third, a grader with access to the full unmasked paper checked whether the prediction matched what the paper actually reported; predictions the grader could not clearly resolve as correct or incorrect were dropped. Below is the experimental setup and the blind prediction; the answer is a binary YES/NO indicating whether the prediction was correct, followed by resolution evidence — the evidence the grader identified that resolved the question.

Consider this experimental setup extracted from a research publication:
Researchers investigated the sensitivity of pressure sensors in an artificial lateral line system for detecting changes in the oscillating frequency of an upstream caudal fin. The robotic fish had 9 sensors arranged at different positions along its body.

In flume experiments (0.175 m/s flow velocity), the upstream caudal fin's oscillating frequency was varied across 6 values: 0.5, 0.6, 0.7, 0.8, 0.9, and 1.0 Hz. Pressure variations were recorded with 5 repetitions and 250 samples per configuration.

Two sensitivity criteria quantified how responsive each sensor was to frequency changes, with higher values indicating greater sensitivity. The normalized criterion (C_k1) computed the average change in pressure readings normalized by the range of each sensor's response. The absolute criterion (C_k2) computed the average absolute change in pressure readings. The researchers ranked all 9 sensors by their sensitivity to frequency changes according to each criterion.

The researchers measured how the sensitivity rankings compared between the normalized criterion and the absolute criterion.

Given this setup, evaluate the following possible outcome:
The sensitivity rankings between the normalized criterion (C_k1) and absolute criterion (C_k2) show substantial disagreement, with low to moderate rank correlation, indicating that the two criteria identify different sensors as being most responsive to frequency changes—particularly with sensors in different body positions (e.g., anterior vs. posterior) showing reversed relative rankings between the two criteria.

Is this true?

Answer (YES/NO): YES